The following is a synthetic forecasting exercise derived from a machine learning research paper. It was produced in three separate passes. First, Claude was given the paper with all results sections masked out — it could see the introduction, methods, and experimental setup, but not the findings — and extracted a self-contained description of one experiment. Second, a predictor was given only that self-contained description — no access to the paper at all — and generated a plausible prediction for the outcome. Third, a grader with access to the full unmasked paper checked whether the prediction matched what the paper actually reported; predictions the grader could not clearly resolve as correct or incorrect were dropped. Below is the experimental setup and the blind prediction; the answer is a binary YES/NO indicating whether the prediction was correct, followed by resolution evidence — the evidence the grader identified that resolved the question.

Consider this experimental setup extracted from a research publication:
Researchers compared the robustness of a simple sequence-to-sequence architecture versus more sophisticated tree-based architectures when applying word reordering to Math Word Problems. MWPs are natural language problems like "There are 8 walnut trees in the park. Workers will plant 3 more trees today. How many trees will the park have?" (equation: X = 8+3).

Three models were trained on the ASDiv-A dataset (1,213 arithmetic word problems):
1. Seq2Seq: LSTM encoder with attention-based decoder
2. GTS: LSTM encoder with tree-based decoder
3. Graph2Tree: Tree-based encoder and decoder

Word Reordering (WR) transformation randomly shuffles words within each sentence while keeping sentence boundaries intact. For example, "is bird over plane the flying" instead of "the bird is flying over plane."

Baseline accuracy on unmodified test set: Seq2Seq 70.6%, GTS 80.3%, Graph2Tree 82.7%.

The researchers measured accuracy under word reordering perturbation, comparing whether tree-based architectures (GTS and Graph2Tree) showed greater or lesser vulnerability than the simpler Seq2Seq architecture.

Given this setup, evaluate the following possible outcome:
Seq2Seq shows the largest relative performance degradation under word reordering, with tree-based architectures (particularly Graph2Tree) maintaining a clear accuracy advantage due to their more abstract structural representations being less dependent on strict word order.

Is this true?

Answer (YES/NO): NO